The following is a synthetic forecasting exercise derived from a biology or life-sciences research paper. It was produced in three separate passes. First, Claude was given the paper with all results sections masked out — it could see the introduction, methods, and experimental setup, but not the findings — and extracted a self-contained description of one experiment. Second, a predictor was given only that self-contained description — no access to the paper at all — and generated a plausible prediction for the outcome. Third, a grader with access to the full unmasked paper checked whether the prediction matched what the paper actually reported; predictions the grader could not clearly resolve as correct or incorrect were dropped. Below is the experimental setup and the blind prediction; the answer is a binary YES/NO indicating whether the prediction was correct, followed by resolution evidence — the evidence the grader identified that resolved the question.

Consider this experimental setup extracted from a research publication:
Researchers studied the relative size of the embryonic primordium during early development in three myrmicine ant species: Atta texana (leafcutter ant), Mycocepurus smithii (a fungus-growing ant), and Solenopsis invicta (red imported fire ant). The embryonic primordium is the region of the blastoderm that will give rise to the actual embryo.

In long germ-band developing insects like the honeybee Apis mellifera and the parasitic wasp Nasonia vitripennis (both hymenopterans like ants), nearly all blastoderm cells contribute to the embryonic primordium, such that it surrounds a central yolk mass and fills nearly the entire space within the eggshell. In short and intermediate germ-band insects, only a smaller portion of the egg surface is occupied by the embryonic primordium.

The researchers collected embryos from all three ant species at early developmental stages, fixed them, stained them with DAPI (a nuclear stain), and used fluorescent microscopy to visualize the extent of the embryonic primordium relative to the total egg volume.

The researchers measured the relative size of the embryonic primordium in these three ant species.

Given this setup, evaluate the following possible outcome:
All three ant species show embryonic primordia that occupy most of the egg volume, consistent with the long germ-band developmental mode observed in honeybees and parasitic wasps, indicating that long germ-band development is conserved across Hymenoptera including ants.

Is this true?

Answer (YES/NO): NO